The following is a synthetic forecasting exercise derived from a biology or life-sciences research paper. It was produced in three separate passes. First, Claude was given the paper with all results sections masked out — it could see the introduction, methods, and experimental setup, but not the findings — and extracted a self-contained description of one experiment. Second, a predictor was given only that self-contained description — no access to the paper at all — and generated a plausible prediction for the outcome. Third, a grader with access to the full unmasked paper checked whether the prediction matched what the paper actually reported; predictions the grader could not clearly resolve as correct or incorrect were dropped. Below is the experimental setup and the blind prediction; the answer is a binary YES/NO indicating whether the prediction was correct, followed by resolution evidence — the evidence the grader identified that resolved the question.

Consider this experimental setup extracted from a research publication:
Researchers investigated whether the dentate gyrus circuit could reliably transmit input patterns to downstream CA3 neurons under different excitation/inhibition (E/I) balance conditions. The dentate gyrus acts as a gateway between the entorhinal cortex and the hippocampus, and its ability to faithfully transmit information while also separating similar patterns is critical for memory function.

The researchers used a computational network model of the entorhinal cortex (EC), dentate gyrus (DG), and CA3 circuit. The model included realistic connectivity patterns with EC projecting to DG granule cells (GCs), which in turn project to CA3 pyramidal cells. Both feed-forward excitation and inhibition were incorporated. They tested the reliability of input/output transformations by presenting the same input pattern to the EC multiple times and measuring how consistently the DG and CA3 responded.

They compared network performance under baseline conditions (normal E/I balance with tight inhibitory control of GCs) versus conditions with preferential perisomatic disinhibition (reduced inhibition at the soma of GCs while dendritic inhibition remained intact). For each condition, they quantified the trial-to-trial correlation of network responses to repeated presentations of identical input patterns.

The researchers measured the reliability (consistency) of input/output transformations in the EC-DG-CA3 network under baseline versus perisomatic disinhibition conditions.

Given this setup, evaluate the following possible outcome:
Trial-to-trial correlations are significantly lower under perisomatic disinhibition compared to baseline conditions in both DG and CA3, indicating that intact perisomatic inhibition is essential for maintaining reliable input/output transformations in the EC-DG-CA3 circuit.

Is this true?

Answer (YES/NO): NO